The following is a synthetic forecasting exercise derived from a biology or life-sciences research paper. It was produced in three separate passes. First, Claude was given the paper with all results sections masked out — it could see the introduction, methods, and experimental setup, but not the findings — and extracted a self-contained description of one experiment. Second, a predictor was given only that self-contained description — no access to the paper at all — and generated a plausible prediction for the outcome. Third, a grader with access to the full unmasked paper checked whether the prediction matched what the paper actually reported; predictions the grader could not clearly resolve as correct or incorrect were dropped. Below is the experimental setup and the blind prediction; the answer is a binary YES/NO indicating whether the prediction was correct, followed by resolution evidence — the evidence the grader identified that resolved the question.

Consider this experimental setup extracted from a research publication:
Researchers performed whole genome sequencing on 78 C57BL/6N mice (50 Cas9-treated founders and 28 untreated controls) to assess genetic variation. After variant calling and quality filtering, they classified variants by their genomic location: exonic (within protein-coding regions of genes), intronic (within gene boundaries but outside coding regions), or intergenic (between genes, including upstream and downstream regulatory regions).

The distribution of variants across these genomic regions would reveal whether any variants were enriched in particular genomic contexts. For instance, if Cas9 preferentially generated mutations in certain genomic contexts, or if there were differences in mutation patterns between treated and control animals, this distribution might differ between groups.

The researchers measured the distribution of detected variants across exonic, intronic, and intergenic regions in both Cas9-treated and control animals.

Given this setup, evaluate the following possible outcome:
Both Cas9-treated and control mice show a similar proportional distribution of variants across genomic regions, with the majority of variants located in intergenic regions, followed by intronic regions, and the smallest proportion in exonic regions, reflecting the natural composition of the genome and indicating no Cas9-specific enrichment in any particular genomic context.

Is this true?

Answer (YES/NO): YES